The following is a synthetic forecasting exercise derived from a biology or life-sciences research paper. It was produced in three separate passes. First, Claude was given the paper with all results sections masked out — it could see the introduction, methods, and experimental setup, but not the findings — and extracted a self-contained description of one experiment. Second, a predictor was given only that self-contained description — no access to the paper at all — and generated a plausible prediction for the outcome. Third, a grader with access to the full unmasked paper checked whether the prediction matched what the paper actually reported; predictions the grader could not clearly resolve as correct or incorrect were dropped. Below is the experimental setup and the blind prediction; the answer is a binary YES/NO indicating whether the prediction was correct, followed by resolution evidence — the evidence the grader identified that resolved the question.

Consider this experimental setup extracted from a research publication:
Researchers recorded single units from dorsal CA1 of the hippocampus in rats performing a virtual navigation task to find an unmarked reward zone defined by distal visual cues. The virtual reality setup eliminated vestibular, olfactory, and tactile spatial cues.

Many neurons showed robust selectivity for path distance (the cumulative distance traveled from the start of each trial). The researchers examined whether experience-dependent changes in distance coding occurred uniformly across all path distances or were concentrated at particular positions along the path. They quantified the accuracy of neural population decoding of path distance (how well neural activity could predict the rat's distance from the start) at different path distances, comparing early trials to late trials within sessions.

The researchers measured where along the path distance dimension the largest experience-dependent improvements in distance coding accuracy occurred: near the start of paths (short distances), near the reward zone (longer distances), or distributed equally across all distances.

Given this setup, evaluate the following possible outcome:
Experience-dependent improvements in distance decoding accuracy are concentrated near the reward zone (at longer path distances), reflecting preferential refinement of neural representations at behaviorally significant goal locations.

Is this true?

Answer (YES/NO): NO